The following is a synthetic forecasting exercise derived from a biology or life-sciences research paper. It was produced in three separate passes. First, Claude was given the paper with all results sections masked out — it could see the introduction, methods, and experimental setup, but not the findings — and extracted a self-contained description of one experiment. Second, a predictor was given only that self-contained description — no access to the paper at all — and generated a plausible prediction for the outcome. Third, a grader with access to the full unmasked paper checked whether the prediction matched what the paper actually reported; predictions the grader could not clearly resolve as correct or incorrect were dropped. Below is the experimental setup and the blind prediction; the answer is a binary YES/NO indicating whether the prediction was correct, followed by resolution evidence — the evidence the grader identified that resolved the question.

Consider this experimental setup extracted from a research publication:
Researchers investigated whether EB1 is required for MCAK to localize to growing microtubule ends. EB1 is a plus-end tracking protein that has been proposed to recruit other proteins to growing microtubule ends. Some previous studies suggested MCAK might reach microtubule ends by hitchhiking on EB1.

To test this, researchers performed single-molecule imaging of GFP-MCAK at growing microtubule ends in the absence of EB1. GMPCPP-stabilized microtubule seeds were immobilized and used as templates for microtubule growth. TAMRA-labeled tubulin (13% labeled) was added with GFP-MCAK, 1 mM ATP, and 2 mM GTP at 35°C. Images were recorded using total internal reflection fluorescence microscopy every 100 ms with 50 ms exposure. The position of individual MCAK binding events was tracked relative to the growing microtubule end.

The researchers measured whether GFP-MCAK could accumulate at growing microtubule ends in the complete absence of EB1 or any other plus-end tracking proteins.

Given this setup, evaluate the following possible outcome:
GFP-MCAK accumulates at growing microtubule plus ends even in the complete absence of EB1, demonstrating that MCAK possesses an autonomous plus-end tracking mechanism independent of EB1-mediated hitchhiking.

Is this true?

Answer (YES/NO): YES